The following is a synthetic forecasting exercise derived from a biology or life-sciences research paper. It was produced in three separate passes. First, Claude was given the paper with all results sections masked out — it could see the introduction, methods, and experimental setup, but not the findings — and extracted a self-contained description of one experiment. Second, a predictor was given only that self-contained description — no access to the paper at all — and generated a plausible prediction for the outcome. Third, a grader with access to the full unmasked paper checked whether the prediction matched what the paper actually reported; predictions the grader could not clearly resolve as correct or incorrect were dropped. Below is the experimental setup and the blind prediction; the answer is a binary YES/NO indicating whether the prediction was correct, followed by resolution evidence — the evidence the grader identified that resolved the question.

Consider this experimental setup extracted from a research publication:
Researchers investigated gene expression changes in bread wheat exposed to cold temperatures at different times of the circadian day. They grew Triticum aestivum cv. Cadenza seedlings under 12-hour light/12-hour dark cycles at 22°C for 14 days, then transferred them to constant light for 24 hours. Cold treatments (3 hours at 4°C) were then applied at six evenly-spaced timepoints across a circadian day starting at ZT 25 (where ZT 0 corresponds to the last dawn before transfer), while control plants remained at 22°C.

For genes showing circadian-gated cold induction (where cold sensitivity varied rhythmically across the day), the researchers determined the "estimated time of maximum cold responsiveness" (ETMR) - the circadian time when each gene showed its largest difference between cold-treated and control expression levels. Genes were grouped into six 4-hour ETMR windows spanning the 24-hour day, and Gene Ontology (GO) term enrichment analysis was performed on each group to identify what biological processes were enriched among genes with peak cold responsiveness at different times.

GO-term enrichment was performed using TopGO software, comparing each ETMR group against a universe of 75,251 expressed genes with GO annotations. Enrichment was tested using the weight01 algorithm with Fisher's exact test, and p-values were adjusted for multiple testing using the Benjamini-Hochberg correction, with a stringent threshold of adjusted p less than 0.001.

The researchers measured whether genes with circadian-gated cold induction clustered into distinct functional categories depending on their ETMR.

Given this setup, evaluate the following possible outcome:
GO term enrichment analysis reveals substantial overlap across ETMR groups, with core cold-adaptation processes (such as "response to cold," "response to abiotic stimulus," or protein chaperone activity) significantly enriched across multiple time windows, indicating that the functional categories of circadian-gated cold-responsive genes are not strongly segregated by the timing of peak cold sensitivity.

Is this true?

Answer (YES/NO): NO